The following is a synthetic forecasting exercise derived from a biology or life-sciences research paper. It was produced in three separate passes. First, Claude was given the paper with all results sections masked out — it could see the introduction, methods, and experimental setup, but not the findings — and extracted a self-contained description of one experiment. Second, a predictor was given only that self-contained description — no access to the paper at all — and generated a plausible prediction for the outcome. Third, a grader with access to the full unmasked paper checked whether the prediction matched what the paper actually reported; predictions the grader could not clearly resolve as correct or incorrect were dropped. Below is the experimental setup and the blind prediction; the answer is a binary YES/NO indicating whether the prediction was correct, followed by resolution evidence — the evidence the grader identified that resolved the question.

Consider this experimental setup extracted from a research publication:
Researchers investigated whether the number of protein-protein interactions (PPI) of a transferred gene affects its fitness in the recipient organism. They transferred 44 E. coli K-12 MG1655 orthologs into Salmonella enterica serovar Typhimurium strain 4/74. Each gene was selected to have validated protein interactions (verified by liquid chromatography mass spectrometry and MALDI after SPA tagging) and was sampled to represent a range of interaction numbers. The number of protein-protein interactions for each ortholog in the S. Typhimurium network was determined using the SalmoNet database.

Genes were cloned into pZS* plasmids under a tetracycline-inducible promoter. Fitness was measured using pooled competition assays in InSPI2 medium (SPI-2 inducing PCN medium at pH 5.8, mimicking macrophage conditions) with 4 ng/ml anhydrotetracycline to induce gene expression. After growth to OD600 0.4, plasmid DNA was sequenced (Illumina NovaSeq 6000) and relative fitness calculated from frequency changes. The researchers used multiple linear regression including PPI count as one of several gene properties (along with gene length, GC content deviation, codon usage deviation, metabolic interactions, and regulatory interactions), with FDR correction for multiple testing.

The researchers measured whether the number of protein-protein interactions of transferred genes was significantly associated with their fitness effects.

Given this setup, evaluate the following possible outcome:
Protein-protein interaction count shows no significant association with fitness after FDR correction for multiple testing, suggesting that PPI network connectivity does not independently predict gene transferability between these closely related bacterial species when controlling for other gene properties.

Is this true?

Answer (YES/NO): YES